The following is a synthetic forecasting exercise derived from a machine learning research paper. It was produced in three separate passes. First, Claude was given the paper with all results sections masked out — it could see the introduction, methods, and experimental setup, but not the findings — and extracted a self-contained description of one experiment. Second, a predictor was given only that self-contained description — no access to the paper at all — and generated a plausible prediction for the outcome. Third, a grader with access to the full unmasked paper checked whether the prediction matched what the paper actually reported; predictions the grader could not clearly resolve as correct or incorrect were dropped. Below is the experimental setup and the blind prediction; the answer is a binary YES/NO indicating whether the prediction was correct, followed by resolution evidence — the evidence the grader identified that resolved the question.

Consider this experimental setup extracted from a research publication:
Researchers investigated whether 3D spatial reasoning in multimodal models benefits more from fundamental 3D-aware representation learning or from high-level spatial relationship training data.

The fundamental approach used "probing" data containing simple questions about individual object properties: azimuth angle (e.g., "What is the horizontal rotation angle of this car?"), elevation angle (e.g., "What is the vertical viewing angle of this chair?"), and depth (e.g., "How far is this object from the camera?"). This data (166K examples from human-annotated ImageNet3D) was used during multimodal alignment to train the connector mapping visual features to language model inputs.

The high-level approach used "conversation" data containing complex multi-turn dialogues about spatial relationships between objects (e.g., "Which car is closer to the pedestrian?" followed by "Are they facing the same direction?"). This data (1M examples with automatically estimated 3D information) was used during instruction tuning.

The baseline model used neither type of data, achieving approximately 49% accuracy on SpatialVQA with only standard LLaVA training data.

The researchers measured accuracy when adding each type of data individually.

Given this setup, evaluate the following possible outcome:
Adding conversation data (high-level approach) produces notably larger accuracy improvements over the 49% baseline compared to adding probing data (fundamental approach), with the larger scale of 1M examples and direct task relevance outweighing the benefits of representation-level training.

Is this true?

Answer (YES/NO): YES